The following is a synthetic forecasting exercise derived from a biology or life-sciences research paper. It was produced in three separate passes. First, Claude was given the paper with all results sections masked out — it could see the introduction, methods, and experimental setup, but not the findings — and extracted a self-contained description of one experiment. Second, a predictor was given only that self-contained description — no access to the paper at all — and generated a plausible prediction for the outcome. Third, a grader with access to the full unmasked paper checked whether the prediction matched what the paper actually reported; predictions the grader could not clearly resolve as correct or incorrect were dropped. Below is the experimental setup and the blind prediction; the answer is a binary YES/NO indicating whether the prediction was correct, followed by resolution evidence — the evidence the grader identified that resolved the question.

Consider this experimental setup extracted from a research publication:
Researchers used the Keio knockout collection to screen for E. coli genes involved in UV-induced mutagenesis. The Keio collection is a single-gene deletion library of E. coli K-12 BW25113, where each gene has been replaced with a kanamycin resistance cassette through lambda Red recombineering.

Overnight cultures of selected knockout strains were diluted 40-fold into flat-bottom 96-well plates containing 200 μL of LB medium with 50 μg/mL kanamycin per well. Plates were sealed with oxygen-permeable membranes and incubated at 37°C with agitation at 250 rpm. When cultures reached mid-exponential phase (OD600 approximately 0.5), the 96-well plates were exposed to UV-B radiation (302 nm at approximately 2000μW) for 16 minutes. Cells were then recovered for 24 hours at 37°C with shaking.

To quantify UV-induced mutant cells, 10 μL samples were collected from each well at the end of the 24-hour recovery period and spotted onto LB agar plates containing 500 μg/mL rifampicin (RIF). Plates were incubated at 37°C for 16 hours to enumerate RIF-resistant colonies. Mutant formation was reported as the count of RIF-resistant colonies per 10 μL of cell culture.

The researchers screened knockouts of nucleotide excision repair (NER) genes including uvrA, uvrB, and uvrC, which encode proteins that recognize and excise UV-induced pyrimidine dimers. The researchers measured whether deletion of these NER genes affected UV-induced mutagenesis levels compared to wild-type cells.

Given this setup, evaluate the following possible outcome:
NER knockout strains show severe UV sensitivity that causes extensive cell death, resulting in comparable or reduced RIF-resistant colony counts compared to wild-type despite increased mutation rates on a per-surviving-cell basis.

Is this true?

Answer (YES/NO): NO